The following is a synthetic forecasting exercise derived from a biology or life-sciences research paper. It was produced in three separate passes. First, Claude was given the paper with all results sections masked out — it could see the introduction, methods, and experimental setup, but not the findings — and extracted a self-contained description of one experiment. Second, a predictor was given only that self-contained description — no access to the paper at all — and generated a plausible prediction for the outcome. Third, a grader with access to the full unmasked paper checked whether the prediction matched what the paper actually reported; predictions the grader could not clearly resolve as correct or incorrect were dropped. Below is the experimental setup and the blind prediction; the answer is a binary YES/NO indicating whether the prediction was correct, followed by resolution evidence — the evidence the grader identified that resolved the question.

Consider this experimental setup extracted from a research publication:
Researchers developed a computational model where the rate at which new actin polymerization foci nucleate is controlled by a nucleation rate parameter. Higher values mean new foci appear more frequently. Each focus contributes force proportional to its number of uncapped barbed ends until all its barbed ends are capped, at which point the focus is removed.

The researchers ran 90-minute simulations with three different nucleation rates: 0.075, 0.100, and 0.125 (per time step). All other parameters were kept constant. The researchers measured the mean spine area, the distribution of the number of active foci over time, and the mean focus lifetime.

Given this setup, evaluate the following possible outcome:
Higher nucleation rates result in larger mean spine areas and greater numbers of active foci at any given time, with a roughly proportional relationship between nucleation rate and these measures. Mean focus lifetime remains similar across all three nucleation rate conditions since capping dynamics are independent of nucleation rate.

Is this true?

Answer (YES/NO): NO